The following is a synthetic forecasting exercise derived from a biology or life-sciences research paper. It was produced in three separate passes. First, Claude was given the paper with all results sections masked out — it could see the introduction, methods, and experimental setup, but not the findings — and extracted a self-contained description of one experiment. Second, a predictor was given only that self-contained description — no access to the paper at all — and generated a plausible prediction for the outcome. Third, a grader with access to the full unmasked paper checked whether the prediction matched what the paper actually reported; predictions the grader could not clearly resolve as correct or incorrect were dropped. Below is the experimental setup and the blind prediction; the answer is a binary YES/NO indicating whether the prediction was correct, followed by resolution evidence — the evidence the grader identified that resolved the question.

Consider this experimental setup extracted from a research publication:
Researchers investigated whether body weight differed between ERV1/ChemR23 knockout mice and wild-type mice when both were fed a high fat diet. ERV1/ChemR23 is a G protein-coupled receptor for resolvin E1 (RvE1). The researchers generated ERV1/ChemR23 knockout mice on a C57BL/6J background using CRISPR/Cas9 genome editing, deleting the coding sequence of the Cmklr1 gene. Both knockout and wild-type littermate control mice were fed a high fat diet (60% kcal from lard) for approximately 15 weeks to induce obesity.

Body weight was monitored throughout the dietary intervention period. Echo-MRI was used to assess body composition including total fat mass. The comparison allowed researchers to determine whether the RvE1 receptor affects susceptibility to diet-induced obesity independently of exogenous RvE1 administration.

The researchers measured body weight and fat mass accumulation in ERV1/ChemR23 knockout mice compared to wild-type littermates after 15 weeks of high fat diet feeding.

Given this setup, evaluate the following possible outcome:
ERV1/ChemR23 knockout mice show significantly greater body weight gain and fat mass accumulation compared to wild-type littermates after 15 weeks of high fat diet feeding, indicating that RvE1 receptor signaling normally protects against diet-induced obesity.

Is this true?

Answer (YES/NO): NO